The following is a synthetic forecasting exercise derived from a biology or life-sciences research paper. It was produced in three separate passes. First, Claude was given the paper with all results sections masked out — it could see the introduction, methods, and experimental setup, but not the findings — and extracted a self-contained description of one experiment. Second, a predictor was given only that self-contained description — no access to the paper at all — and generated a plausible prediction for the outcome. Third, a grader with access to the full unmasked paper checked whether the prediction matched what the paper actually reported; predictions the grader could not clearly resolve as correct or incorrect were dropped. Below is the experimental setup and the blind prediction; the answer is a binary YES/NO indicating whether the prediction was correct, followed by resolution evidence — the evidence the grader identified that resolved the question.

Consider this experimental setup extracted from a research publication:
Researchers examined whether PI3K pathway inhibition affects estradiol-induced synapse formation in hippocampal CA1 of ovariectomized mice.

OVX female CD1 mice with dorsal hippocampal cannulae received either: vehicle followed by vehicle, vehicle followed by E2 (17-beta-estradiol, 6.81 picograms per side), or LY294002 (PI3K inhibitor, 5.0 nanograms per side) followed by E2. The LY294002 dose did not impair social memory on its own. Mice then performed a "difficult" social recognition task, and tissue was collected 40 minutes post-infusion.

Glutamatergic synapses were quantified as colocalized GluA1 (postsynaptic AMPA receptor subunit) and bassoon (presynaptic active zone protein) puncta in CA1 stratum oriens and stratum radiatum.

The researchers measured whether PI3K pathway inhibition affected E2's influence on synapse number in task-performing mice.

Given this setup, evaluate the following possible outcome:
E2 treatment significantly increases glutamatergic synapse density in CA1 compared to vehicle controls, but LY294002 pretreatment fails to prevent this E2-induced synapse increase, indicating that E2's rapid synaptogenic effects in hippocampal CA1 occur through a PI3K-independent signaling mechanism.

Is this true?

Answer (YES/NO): NO